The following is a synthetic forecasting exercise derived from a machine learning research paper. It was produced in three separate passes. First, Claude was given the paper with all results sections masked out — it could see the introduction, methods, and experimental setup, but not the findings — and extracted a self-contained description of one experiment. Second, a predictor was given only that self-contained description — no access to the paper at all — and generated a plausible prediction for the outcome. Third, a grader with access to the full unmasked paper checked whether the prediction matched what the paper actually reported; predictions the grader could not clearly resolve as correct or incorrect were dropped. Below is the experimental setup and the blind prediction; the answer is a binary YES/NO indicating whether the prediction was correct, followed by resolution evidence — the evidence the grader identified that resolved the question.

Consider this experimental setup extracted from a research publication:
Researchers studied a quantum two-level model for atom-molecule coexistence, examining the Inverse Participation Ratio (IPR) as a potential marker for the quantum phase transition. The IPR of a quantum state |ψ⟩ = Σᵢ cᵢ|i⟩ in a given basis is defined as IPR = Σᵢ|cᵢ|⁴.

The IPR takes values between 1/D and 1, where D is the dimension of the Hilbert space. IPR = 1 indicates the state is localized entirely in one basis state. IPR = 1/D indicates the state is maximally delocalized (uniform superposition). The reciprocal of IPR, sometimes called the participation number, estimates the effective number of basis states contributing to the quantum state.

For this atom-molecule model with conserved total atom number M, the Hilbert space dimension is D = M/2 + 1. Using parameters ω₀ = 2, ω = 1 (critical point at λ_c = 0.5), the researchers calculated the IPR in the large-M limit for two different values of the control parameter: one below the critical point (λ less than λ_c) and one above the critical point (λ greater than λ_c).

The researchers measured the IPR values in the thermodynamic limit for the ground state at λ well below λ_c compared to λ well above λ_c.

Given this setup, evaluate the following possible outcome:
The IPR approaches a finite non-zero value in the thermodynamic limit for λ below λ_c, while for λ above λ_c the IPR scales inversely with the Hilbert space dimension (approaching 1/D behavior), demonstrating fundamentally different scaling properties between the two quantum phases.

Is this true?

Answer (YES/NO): NO